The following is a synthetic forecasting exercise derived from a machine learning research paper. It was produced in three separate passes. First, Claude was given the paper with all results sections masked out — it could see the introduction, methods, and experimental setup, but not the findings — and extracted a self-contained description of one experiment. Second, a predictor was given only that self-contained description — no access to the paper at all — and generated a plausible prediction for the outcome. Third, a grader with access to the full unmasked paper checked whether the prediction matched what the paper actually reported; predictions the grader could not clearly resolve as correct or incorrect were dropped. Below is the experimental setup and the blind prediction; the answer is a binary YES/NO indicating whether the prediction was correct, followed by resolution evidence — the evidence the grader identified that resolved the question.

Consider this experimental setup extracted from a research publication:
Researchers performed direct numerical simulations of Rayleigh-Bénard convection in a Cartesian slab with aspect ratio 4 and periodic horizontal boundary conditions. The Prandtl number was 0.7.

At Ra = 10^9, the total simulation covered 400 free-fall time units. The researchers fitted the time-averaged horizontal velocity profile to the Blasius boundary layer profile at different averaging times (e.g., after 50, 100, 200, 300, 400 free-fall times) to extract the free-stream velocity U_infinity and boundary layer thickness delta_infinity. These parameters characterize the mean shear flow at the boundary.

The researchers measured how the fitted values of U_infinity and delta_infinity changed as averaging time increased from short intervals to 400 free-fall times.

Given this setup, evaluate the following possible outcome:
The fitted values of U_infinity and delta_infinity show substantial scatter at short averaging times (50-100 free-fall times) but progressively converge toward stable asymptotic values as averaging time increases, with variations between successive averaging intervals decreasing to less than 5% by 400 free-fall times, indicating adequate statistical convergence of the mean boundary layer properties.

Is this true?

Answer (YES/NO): NO